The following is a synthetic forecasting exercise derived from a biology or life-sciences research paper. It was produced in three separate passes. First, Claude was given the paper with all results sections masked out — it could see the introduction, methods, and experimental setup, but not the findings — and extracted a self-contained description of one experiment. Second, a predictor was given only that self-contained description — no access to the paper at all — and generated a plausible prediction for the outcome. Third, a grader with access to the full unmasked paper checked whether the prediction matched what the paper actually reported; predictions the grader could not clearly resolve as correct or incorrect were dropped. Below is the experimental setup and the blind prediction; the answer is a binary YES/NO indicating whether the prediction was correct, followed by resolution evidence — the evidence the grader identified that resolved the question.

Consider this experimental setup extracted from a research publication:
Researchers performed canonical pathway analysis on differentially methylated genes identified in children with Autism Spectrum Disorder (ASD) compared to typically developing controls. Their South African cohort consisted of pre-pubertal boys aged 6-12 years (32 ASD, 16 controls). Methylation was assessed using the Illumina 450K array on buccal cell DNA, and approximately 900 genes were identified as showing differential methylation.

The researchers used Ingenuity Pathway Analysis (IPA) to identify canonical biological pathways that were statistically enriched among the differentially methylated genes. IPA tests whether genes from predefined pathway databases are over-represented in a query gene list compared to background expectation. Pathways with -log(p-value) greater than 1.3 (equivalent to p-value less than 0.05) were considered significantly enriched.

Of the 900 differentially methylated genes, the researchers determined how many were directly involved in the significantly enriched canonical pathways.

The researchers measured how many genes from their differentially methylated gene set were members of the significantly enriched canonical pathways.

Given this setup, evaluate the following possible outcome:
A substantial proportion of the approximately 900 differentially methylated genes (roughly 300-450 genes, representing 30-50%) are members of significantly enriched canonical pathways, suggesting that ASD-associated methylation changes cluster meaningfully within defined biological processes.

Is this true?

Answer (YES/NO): NO